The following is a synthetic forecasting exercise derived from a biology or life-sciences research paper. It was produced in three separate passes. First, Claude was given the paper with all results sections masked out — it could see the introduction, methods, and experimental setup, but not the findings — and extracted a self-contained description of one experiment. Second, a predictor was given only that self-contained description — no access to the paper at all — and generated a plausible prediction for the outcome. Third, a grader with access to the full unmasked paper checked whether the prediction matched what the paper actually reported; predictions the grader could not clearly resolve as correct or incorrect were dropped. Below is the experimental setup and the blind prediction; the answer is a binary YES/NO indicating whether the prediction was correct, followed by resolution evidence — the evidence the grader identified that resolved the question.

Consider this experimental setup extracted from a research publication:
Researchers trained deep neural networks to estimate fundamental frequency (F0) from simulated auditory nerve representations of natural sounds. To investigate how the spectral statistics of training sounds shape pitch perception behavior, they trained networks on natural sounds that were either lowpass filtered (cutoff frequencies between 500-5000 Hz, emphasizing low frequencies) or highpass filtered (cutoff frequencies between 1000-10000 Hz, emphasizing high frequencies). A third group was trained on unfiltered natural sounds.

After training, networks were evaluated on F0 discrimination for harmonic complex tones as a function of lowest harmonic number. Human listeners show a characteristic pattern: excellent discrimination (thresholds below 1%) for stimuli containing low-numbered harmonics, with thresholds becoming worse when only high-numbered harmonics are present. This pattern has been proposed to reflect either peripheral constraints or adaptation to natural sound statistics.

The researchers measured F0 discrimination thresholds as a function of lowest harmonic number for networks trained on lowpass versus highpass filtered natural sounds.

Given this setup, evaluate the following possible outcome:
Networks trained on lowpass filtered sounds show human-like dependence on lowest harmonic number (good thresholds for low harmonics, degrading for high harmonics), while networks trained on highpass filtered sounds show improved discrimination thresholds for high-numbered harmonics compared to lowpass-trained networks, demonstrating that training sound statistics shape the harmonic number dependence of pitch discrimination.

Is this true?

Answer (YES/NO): YES